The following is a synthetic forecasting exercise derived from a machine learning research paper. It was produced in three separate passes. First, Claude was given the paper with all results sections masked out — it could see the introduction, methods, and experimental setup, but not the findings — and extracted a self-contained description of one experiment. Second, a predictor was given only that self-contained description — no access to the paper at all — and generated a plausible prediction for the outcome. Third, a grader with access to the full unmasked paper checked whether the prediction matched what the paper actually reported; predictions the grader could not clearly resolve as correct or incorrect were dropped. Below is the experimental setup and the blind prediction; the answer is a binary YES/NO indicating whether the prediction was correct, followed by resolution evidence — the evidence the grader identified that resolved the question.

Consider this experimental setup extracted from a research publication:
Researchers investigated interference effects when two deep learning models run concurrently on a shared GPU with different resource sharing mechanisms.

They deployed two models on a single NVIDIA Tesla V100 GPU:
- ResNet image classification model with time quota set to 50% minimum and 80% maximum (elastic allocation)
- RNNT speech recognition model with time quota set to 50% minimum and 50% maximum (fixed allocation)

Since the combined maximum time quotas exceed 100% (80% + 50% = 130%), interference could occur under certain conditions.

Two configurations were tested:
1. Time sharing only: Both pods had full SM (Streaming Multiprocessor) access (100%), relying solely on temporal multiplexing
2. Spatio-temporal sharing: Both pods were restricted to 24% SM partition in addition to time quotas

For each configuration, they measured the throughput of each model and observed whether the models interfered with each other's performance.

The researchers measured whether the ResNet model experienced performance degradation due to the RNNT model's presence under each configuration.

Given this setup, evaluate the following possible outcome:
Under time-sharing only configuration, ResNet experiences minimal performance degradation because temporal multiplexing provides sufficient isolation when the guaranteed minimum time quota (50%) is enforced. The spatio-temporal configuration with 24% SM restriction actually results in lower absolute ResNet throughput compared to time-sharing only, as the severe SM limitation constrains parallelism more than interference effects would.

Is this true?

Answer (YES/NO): NO